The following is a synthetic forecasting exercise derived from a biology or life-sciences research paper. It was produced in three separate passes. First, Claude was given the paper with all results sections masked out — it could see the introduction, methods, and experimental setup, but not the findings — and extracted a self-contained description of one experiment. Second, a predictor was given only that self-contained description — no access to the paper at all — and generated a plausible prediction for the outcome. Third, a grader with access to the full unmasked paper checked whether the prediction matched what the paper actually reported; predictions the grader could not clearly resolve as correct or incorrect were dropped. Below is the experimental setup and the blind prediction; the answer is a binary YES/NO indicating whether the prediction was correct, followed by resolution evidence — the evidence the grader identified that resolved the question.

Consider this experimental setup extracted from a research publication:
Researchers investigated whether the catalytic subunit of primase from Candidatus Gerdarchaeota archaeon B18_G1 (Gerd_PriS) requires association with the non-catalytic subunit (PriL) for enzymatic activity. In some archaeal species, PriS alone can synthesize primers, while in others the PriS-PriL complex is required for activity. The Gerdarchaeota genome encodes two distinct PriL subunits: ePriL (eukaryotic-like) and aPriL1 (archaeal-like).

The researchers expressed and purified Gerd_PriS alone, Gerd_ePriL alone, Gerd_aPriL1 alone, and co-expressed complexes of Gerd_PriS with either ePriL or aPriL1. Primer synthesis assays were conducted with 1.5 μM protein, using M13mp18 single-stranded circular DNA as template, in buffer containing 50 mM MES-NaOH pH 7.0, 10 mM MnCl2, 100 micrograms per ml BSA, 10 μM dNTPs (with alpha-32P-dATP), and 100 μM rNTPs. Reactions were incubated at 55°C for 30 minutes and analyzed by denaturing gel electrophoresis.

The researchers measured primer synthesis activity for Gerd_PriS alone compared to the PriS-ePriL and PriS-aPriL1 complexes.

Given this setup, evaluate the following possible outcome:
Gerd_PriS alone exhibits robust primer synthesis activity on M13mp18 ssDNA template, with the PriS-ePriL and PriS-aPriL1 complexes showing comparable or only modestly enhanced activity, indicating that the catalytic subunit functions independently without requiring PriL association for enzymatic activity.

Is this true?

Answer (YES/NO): NO